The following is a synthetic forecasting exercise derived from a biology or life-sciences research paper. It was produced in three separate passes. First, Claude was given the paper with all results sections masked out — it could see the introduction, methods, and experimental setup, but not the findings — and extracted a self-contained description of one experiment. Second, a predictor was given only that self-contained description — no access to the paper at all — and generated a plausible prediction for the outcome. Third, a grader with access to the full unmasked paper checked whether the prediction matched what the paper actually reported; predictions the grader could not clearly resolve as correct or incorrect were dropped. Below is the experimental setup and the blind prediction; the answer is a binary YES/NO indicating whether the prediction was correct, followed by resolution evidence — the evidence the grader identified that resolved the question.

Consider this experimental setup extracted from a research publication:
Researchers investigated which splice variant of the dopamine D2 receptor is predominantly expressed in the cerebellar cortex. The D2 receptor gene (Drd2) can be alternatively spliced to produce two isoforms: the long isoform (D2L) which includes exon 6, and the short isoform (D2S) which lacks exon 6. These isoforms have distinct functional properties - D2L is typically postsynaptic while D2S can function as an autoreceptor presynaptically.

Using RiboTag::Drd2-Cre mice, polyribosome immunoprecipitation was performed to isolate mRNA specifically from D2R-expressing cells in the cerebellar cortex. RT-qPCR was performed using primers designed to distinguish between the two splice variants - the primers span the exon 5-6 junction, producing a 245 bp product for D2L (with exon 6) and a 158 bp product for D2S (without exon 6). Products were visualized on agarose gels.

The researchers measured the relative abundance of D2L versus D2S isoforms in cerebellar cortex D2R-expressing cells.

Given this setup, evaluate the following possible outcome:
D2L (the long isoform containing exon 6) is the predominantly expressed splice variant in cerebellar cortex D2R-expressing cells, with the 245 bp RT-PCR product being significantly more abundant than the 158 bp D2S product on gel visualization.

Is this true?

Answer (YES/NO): YES